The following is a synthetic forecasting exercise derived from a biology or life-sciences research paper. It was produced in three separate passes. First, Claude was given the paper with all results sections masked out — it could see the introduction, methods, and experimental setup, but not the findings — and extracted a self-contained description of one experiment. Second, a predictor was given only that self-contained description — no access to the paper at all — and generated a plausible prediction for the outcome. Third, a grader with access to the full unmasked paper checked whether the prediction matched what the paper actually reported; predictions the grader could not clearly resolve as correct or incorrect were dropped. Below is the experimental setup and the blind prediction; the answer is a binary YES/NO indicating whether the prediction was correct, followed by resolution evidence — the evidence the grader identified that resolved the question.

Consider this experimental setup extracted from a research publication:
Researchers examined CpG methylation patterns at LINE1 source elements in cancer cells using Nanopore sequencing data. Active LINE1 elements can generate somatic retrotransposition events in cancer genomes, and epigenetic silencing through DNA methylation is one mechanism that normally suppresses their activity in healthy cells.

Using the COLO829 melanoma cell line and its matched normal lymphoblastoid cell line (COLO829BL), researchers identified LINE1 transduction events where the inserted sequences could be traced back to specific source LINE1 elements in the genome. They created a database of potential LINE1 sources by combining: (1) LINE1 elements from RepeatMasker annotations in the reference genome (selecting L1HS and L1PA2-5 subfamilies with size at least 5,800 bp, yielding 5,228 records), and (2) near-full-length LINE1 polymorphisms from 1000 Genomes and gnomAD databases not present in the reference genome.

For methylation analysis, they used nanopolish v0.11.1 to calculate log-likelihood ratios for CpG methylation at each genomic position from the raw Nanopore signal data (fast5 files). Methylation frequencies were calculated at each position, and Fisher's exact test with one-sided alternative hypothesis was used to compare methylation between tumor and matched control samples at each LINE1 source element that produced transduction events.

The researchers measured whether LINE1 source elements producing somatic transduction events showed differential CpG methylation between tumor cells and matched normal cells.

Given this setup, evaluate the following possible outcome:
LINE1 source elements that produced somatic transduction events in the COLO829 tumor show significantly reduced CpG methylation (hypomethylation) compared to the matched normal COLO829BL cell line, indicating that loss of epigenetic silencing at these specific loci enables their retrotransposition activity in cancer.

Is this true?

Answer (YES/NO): YES